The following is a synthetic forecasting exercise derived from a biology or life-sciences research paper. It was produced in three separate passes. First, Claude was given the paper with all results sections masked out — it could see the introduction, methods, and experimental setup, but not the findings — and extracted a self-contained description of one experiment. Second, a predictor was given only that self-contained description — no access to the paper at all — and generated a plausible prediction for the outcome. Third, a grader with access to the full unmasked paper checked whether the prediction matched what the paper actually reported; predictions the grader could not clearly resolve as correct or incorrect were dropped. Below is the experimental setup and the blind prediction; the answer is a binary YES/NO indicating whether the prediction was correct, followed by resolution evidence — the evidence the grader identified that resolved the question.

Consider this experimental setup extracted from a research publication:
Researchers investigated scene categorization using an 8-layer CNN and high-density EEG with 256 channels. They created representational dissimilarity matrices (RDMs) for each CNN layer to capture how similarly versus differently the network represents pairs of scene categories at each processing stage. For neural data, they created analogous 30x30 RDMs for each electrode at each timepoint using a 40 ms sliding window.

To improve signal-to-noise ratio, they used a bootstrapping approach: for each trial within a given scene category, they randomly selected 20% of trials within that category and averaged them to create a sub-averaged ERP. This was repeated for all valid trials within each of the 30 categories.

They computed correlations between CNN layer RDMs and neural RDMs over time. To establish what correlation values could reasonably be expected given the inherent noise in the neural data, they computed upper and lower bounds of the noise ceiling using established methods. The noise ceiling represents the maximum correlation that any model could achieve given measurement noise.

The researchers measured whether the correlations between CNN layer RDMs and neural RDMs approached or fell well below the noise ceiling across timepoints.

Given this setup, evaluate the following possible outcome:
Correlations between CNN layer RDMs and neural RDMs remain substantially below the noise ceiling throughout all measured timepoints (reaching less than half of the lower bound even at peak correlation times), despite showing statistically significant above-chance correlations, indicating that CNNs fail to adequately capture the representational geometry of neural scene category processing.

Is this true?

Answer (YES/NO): NO